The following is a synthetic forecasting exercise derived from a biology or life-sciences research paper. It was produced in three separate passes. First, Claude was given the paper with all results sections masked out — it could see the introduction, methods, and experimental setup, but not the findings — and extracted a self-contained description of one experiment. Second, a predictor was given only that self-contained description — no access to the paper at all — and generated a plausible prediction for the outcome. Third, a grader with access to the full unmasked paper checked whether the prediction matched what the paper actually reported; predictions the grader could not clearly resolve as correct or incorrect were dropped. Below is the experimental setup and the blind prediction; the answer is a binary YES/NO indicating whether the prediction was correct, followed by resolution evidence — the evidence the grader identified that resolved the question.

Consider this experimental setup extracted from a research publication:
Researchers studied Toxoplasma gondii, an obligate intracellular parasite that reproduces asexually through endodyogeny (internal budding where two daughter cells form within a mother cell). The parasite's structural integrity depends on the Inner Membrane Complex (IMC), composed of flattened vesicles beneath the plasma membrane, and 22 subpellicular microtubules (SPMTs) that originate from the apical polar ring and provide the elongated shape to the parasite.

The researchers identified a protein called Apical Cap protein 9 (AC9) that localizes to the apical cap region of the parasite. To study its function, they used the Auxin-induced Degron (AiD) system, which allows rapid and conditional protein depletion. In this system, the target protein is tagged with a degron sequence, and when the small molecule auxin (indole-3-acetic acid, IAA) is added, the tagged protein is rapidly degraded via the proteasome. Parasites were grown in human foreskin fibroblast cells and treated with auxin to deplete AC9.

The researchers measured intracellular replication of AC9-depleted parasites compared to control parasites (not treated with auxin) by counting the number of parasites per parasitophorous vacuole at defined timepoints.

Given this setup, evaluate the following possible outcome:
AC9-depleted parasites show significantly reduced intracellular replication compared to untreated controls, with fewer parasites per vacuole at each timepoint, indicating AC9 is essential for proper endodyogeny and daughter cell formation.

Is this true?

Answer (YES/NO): NO